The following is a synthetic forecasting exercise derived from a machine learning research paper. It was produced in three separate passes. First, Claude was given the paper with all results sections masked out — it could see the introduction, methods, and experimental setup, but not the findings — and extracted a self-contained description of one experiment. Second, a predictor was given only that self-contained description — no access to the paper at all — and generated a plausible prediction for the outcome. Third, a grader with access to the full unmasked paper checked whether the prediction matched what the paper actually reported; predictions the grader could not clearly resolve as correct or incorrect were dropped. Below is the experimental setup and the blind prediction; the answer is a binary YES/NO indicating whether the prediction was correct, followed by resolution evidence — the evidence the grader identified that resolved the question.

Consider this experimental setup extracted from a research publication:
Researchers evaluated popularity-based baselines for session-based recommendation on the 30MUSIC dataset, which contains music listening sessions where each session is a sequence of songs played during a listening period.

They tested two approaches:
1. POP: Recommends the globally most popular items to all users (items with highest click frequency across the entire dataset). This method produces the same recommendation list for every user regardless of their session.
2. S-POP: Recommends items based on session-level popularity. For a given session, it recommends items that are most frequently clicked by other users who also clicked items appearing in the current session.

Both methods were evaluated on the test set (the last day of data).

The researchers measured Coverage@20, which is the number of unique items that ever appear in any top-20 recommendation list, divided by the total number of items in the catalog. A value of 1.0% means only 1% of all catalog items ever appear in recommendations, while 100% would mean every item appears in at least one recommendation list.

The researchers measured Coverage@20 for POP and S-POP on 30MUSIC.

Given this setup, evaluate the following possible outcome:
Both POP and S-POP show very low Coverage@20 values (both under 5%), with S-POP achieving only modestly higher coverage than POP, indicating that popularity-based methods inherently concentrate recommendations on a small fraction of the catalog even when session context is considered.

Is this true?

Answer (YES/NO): NO